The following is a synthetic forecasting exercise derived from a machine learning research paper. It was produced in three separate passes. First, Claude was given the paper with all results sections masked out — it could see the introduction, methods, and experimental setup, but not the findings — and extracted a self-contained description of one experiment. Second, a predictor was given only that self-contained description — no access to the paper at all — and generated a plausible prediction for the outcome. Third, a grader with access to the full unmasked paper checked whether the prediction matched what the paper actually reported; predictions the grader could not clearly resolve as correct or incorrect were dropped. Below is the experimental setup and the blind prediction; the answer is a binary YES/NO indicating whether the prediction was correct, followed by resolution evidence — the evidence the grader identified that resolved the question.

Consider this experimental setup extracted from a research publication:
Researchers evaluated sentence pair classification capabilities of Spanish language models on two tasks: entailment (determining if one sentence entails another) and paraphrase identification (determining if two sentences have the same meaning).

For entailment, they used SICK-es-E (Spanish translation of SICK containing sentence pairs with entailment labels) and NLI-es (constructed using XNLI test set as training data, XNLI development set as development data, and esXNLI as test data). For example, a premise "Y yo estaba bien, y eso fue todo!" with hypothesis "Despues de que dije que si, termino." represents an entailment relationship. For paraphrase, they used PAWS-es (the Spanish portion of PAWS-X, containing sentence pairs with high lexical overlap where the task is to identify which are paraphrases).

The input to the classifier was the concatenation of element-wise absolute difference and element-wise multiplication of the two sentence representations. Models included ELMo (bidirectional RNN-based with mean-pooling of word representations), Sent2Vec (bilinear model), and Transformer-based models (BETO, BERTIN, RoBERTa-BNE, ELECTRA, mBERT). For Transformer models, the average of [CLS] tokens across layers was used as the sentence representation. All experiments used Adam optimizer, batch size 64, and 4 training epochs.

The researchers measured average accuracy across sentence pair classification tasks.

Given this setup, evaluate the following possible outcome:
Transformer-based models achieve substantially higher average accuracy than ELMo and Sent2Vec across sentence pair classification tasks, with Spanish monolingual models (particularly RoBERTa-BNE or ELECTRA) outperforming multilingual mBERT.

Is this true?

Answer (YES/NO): NO